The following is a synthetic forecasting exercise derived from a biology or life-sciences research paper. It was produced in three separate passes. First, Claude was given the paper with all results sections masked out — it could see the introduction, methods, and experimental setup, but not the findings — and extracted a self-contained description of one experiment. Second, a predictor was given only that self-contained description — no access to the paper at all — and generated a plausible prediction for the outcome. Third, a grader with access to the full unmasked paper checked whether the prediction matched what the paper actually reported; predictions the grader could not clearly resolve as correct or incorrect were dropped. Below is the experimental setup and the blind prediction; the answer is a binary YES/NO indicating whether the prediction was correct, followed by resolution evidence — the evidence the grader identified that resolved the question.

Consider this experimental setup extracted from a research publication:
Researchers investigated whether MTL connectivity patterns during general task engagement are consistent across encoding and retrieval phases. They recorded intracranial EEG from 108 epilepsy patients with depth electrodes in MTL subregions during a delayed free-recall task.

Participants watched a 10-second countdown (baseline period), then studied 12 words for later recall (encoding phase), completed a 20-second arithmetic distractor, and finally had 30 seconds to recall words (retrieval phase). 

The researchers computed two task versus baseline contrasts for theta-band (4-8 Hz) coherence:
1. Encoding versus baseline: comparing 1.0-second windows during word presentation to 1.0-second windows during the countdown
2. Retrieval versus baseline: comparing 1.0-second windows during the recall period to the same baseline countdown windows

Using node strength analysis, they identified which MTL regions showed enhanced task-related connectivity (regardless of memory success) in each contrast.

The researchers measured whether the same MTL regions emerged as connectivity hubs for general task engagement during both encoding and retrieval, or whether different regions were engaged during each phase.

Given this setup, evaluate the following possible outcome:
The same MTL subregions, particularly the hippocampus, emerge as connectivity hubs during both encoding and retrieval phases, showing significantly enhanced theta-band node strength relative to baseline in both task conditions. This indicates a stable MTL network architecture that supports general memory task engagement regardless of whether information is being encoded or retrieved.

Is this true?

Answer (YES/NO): YES